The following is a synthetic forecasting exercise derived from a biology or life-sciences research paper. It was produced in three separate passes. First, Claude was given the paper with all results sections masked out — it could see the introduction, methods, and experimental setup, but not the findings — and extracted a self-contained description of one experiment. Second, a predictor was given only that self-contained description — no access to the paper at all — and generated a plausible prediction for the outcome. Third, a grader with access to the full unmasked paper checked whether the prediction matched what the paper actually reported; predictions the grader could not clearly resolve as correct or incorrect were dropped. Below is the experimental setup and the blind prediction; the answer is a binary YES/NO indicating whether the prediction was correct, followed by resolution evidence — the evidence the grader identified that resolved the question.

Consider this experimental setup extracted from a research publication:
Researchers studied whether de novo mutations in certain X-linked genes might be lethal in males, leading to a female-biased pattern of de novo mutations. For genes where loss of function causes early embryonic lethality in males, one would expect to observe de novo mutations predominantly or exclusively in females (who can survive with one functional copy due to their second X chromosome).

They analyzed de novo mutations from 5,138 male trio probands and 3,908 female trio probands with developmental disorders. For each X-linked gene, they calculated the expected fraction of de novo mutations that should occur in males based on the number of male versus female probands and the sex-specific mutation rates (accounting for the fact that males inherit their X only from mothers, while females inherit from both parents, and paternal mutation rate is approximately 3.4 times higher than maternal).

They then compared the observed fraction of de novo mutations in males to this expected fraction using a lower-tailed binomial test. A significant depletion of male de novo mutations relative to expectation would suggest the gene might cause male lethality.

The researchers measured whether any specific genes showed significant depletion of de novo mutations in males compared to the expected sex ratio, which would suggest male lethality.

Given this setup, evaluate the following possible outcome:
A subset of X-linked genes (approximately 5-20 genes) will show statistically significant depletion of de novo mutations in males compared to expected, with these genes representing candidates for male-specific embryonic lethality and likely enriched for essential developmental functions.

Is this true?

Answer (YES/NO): NO